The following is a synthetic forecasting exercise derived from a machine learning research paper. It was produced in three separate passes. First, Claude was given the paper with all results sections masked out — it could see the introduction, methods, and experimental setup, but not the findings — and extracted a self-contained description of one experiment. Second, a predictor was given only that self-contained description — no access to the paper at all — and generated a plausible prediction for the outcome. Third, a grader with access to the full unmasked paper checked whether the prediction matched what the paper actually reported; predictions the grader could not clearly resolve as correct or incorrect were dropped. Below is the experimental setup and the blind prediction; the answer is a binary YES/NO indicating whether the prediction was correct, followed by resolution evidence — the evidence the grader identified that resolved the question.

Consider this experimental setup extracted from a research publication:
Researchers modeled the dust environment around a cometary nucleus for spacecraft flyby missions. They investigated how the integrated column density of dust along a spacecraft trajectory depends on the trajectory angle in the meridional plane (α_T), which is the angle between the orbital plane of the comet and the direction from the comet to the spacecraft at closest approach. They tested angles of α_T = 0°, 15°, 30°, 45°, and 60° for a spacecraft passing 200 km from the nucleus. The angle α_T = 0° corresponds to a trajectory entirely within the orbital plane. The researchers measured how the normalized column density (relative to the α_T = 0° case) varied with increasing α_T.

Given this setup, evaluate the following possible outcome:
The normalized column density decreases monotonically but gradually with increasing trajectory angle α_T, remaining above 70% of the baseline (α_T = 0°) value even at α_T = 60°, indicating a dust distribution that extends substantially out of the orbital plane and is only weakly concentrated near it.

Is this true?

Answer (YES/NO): NO